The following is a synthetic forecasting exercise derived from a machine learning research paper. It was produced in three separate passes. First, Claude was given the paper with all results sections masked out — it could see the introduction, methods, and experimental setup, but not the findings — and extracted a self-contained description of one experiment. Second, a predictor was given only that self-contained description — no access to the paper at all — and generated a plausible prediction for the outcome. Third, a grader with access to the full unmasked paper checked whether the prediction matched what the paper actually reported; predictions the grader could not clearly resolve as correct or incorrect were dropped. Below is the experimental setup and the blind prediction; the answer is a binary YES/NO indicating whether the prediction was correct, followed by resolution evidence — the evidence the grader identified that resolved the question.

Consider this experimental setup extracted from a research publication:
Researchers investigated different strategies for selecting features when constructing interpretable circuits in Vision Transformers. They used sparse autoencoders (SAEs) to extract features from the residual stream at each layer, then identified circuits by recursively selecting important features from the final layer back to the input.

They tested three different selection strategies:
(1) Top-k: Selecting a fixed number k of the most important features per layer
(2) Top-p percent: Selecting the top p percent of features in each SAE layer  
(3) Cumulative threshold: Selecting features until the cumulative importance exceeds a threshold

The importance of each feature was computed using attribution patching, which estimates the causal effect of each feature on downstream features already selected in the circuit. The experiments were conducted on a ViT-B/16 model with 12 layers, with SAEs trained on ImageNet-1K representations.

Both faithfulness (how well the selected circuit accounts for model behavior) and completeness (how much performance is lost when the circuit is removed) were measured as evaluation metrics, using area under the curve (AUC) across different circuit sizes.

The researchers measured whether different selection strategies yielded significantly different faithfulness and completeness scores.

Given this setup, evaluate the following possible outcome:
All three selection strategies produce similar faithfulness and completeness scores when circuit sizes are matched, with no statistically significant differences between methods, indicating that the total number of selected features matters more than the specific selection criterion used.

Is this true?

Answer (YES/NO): NO